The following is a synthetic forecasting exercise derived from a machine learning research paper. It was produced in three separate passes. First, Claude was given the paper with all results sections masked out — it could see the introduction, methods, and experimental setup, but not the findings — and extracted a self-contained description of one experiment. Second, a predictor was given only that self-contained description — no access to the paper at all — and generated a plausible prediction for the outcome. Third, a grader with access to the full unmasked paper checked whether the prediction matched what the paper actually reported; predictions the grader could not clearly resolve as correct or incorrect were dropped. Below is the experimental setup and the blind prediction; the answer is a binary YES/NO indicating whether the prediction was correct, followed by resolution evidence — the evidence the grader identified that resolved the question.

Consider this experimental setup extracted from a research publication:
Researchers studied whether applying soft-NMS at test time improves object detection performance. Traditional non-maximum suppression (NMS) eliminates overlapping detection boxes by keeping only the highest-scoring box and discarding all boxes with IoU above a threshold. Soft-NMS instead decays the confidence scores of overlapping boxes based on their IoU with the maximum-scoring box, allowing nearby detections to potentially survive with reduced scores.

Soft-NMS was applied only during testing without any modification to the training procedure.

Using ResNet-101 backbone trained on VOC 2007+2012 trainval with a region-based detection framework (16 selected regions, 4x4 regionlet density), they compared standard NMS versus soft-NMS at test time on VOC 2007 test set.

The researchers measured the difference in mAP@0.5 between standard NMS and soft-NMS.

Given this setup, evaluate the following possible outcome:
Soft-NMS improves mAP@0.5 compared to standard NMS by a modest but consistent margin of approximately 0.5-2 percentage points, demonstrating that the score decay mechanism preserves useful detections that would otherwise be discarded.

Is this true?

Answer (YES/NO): YES